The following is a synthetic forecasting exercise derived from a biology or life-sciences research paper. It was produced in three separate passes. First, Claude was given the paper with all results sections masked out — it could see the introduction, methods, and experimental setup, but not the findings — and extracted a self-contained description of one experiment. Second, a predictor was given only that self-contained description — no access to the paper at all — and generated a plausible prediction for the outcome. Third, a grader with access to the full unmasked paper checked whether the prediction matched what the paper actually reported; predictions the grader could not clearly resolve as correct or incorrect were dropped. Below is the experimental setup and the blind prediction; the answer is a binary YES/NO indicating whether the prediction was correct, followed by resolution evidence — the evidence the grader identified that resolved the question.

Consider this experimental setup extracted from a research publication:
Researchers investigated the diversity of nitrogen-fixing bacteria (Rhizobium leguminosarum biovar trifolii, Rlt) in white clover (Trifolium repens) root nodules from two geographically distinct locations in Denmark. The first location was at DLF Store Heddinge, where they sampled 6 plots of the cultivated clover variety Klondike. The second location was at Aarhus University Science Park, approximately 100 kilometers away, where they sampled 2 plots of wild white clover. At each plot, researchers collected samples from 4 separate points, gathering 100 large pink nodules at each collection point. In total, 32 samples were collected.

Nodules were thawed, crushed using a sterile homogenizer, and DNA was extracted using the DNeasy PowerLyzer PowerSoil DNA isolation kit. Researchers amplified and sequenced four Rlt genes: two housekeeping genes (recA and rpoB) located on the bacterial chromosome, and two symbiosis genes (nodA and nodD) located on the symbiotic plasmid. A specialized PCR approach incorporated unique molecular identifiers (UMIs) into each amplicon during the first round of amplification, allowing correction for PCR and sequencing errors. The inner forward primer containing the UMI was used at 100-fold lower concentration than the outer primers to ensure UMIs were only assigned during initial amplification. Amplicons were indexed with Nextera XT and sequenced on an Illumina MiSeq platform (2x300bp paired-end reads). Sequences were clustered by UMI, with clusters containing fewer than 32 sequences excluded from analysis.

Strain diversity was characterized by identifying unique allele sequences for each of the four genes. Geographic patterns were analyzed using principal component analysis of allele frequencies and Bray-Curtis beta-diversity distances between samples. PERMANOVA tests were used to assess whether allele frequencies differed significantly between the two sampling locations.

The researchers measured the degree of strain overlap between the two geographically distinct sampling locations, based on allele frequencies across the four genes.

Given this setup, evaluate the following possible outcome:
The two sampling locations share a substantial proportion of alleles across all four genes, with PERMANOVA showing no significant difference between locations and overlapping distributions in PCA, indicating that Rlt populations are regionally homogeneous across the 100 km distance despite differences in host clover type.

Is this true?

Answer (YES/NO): NO